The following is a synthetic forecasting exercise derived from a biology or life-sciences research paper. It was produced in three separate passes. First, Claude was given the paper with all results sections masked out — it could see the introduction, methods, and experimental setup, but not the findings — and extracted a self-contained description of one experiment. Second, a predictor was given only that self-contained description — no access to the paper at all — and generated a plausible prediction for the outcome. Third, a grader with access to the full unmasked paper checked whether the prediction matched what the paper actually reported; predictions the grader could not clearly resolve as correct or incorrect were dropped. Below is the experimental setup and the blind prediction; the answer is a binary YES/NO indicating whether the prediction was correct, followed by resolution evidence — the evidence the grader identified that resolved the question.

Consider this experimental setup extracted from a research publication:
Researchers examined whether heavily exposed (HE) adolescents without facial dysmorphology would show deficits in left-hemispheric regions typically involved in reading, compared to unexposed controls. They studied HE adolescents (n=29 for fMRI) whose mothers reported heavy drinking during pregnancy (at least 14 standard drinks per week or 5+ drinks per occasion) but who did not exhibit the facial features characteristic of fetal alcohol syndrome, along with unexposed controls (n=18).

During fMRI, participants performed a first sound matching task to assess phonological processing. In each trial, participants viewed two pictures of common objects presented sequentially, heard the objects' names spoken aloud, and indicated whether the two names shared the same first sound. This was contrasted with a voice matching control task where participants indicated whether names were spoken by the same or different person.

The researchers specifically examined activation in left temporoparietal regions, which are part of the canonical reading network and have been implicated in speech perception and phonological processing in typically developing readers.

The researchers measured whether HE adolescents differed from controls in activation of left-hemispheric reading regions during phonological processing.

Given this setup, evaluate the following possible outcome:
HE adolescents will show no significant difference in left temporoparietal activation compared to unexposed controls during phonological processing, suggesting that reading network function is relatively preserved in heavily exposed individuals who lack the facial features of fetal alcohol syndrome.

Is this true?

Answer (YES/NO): NO